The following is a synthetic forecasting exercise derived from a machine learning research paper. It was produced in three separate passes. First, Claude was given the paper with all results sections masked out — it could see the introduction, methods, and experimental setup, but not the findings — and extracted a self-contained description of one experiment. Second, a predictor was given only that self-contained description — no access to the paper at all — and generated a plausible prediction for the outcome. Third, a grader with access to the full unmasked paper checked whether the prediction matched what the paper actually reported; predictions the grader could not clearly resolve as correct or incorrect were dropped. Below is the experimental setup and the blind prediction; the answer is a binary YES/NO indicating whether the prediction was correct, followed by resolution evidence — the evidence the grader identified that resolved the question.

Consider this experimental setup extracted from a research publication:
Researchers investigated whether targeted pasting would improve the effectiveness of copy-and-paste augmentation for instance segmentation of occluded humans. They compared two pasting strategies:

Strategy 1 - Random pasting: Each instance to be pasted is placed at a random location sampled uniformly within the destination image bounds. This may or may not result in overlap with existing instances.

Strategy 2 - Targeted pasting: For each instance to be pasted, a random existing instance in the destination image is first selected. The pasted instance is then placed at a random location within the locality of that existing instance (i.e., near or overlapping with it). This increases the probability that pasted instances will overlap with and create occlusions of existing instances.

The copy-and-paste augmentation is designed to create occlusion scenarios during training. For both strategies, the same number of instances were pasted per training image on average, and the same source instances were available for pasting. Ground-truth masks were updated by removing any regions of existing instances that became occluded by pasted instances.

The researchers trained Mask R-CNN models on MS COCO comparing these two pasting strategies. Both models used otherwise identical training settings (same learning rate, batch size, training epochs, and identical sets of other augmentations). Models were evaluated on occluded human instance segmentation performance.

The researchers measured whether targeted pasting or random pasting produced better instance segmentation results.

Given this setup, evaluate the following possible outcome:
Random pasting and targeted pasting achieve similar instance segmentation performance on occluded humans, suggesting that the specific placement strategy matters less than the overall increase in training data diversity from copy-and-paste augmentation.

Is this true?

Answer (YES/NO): NO